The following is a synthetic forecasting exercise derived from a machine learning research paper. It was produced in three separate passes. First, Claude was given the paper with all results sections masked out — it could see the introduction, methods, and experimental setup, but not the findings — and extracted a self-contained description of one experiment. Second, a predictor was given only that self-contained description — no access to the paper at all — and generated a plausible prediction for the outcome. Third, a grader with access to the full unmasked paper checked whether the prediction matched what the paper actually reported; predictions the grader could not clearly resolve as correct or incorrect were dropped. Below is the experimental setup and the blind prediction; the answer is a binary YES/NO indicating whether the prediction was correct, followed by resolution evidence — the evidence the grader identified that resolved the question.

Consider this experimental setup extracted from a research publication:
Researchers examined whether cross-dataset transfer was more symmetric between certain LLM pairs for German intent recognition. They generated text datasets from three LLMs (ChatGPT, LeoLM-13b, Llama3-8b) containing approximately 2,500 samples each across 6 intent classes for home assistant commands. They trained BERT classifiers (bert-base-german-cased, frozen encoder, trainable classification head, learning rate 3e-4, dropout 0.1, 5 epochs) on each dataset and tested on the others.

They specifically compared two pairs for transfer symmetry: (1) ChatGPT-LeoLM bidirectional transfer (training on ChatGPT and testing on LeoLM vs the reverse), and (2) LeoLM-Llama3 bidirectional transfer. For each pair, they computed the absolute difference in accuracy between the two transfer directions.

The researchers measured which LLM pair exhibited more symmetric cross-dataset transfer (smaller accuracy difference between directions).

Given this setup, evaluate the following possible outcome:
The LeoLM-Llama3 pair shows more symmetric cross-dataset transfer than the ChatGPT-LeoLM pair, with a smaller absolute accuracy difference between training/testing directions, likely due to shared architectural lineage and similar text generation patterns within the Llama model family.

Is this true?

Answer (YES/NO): YES